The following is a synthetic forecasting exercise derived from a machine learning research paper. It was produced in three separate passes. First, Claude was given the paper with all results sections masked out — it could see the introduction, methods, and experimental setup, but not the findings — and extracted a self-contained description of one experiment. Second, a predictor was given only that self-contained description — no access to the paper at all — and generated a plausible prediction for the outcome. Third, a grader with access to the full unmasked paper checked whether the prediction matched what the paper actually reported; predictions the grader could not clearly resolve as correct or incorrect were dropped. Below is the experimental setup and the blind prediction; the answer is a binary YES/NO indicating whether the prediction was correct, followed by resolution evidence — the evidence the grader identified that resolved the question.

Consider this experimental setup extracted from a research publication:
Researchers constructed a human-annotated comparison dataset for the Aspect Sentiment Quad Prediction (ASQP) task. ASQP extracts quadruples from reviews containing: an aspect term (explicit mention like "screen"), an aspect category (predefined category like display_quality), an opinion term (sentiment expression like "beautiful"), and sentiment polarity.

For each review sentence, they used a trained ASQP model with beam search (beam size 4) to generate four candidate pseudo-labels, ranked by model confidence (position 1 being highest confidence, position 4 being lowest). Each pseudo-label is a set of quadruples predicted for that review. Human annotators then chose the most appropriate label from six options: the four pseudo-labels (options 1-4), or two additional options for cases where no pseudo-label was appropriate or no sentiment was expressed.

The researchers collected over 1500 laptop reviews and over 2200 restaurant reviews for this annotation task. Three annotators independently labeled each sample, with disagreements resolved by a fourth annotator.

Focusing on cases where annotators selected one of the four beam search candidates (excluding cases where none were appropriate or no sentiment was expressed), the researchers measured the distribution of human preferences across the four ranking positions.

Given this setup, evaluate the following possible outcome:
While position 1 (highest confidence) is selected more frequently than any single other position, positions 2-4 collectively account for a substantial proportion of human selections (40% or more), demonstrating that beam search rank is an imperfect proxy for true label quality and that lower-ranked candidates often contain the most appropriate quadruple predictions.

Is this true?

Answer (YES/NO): NO